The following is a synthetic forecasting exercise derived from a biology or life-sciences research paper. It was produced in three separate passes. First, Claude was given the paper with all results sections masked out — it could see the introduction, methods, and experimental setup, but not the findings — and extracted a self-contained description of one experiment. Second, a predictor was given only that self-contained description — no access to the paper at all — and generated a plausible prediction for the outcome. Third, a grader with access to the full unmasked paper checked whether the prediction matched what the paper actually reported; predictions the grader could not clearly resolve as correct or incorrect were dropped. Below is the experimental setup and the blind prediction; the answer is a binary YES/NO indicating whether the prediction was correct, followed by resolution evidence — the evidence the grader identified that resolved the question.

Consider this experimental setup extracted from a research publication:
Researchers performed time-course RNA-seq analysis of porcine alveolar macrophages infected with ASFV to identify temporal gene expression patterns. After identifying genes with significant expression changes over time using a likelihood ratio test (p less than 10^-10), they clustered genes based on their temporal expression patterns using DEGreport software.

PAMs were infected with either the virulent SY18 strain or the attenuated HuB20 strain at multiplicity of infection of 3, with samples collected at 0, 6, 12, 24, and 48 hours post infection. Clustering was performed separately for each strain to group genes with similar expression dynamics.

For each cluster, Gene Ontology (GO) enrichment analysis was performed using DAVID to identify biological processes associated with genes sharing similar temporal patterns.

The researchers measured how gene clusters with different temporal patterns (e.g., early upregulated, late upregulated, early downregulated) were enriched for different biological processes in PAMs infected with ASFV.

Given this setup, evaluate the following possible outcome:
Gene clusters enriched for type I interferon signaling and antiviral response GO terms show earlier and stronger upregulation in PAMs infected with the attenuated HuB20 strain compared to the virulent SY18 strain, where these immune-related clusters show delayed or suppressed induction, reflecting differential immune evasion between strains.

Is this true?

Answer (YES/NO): YES